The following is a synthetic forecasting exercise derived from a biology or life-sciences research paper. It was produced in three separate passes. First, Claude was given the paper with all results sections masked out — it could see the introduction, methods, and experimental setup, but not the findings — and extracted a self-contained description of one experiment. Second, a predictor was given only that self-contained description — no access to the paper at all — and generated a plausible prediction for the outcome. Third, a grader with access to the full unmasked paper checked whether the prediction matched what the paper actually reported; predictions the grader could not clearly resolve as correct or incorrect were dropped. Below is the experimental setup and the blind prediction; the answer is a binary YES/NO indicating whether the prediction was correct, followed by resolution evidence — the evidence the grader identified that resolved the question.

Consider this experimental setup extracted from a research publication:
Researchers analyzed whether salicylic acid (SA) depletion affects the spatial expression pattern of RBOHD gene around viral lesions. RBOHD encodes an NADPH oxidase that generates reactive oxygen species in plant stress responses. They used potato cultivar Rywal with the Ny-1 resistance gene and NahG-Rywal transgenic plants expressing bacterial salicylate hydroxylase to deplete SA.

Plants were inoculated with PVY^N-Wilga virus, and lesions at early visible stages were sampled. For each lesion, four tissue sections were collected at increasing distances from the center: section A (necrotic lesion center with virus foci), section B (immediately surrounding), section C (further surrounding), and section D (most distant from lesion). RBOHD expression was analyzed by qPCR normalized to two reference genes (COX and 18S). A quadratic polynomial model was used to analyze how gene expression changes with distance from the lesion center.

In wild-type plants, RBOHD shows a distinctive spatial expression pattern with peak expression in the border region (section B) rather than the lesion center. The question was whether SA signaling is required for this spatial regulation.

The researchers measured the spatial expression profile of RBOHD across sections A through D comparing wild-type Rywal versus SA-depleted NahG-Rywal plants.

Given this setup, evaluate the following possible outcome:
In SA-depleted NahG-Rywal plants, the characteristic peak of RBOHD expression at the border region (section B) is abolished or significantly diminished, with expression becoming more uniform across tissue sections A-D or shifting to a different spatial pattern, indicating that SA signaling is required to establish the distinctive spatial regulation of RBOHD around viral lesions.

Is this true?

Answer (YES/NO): YES